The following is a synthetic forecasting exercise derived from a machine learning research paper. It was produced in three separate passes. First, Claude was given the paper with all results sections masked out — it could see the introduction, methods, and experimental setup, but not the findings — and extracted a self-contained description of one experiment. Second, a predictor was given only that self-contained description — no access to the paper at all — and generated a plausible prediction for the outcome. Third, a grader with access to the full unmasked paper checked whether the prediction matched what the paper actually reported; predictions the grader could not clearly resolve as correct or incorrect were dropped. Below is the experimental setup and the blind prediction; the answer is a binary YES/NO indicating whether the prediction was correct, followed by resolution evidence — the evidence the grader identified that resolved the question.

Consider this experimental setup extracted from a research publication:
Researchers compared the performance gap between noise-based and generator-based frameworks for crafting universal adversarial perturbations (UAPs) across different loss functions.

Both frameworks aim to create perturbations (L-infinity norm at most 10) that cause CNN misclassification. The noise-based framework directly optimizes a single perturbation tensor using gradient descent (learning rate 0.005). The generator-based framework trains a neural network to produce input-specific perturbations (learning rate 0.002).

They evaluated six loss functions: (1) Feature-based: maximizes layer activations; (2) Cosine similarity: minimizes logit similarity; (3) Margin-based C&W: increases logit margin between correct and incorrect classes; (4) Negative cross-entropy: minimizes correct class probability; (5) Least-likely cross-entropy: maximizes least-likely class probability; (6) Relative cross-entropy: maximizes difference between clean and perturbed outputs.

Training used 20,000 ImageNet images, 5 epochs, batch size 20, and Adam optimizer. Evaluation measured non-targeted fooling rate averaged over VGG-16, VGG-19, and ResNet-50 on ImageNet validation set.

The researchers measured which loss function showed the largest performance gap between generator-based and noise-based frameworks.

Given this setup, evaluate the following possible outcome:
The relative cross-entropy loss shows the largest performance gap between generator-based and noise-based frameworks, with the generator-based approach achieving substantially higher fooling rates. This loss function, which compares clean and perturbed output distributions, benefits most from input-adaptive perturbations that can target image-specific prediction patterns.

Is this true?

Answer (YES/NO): NO